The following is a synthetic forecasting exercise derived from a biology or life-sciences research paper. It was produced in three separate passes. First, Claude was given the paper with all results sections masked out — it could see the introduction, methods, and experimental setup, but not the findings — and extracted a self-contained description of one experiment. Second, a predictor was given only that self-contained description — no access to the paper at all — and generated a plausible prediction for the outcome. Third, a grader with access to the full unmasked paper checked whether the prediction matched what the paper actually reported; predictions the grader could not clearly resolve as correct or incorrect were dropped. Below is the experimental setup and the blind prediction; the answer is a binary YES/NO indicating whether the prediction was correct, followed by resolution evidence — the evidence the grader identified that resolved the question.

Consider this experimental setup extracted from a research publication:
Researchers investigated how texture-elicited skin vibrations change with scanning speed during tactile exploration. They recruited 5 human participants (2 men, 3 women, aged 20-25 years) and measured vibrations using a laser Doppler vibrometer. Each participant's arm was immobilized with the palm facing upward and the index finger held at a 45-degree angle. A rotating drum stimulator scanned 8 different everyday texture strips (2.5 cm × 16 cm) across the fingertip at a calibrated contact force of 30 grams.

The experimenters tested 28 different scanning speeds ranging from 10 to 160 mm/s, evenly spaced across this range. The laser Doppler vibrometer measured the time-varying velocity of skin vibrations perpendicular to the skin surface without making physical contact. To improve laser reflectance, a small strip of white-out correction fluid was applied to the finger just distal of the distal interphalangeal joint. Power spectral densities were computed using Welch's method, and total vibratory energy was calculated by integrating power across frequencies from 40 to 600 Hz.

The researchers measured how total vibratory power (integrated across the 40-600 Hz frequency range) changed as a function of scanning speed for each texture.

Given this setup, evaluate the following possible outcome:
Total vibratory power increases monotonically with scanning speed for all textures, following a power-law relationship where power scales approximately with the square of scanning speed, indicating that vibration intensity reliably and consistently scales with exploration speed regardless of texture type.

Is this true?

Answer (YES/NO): NO